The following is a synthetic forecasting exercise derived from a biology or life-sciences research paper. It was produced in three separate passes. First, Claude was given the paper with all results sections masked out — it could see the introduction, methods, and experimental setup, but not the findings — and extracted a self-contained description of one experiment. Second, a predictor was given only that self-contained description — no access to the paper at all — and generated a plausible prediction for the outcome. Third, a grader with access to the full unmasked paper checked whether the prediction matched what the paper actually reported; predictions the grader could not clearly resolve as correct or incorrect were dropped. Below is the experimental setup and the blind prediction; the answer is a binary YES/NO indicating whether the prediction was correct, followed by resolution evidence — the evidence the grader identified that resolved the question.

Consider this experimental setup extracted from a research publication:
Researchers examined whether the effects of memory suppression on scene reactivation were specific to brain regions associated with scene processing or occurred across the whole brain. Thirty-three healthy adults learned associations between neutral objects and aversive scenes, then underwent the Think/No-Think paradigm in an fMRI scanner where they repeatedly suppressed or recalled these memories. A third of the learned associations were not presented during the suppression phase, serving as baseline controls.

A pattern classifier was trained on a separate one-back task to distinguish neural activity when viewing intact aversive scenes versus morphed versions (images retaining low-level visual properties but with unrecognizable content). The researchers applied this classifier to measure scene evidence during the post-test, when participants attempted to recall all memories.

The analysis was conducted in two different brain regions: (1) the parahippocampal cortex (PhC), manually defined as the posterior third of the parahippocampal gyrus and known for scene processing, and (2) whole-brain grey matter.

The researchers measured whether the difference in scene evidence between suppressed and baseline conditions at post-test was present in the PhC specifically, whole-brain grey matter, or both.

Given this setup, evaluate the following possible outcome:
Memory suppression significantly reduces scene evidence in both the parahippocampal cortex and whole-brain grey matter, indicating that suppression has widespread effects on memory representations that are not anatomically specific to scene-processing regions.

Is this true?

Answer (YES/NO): YES